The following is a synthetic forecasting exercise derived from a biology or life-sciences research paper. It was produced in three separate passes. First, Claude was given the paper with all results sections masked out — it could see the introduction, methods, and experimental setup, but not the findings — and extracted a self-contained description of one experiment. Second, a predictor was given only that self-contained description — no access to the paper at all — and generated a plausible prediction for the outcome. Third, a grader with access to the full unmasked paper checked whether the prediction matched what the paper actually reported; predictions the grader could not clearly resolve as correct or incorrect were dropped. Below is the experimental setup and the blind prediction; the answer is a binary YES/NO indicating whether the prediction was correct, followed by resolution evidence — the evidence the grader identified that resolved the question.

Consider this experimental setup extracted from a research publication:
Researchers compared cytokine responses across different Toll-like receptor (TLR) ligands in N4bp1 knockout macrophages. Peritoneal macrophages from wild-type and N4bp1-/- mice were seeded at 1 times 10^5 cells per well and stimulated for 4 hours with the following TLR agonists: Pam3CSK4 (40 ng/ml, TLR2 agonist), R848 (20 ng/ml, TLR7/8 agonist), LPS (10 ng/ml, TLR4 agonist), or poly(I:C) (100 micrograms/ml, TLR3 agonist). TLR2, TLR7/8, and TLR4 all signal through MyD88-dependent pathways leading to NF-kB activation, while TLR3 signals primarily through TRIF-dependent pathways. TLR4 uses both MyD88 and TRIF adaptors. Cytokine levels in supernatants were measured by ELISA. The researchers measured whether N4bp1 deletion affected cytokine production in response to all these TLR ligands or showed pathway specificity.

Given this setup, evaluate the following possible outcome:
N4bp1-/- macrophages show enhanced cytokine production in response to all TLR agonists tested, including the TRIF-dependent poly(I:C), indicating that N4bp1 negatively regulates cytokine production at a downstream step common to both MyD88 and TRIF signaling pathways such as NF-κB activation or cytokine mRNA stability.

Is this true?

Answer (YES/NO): NO